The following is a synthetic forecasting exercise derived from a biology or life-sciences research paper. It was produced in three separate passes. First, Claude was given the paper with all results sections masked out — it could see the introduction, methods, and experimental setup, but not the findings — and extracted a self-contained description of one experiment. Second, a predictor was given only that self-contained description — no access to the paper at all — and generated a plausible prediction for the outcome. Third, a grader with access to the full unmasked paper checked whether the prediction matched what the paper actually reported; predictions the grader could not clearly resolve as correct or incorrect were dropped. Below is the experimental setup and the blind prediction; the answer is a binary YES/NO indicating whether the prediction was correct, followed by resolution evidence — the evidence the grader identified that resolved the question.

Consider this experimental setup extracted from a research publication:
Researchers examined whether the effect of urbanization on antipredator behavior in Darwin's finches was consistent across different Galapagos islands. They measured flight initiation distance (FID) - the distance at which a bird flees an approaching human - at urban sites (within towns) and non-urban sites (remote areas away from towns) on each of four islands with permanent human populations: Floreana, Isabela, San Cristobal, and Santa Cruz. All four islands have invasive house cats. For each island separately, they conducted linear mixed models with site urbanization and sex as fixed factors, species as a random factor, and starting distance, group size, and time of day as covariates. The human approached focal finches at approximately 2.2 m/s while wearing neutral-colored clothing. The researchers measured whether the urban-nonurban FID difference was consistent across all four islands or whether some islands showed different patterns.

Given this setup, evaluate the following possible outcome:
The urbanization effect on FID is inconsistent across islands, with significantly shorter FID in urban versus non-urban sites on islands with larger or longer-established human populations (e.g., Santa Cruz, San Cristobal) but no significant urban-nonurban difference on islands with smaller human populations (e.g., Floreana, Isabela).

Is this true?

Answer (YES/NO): NO